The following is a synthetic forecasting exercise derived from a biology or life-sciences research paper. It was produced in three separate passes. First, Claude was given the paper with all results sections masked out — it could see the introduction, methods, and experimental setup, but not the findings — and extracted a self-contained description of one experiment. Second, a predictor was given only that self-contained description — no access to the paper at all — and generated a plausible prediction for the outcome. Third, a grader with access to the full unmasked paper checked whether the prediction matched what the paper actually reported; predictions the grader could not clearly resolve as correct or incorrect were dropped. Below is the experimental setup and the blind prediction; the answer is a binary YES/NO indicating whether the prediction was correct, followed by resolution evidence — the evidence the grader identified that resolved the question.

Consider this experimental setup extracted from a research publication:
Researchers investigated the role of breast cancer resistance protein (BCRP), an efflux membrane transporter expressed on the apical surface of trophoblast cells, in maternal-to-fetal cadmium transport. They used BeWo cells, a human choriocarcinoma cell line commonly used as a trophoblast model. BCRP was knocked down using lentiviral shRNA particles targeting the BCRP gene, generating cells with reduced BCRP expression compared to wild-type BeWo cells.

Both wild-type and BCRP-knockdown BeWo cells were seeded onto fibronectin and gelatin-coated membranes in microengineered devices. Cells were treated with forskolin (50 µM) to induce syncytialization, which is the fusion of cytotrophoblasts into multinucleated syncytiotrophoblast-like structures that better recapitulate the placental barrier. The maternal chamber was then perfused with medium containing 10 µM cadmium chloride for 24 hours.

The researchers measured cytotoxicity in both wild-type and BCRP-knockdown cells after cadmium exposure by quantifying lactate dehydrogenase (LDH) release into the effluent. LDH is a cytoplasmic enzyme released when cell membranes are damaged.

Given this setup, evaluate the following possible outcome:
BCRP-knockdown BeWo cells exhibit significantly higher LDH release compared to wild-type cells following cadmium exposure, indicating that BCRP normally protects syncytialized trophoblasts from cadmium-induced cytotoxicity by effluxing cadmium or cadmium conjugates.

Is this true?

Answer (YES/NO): YES